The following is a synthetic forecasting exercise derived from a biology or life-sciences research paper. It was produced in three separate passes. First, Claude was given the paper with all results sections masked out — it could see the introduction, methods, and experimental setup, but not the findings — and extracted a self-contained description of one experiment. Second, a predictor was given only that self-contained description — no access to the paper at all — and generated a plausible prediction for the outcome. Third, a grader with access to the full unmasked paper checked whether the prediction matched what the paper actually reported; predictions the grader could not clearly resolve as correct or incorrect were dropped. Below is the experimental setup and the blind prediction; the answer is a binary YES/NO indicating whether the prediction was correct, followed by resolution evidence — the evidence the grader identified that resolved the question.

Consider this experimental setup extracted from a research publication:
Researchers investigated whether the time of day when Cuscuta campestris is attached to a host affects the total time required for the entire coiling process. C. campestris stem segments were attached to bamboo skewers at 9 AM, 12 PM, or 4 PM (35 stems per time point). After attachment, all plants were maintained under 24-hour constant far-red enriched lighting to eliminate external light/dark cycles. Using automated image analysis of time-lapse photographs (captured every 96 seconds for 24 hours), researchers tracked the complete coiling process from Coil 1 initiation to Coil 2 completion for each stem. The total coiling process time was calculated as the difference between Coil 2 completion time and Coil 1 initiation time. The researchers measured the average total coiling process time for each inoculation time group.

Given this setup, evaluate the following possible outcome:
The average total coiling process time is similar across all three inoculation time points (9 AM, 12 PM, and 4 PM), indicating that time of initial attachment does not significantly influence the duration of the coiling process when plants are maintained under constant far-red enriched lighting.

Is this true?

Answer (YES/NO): YES